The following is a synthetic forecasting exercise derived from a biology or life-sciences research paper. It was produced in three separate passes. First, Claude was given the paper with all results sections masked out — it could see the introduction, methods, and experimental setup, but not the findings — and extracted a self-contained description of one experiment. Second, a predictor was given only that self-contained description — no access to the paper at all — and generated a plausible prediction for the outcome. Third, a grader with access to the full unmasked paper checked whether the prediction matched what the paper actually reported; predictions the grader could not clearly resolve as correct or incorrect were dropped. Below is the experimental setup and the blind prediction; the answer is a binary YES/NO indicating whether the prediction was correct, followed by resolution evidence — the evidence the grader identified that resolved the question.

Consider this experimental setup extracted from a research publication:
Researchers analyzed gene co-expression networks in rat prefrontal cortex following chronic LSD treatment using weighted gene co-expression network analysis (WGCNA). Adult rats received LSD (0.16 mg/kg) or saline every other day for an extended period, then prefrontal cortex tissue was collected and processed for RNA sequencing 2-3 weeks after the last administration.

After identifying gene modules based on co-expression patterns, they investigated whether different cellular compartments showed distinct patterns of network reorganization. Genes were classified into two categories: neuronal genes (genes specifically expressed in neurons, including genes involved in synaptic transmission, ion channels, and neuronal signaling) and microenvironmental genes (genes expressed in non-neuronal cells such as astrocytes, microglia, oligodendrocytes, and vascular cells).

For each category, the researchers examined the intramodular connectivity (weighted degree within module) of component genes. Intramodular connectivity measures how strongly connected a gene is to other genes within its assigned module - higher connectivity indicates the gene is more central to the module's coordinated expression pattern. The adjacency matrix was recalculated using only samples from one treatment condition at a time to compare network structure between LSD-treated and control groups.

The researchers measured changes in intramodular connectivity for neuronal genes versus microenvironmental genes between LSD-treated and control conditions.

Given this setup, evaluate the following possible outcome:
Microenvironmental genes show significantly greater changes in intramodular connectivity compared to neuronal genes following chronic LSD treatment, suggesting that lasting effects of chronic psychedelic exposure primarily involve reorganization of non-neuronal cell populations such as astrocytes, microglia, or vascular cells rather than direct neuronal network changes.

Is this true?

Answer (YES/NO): NO